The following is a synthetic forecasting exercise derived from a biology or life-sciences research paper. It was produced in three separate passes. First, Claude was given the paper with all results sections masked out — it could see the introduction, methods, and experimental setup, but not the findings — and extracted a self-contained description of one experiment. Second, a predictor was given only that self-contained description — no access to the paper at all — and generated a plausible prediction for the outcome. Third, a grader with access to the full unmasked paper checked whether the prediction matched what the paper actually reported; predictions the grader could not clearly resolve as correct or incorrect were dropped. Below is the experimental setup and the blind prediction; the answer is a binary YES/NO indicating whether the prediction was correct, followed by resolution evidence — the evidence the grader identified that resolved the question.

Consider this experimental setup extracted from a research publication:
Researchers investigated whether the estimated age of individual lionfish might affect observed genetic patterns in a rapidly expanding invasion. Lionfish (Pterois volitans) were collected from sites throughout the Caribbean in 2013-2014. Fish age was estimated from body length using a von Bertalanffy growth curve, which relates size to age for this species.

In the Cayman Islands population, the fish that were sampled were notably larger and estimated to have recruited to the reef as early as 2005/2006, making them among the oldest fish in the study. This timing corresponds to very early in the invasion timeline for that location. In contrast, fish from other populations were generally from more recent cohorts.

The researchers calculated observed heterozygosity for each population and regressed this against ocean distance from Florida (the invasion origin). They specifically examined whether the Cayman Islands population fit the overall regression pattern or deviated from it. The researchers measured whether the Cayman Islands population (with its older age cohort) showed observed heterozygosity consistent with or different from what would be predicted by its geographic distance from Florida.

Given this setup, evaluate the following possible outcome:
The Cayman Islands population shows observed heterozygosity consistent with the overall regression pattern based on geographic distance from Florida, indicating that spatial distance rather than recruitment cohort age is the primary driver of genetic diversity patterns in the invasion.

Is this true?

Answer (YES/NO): NO